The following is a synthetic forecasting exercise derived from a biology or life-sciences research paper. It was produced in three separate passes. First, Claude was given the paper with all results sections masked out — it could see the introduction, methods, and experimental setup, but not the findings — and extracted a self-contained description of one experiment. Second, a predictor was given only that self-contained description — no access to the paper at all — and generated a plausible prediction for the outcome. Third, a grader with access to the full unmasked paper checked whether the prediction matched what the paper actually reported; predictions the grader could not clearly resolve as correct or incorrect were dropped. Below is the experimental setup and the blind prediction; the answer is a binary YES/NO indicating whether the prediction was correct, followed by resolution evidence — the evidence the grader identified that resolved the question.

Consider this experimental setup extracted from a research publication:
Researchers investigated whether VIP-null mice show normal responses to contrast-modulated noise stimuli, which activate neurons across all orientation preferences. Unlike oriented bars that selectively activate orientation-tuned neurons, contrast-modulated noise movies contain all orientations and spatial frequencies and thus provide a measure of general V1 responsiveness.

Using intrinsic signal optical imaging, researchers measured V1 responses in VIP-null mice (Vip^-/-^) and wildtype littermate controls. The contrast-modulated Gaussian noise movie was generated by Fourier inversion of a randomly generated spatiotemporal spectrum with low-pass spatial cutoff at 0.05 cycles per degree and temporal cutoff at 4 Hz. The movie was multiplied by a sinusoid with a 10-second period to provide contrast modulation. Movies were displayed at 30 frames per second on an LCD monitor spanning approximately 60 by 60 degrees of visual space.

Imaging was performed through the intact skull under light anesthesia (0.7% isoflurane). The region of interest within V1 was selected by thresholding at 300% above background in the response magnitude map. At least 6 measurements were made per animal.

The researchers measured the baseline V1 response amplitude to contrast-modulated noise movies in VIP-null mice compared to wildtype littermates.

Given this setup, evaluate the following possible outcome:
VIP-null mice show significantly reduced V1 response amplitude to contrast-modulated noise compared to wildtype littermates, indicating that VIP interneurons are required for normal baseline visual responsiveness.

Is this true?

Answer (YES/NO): NO